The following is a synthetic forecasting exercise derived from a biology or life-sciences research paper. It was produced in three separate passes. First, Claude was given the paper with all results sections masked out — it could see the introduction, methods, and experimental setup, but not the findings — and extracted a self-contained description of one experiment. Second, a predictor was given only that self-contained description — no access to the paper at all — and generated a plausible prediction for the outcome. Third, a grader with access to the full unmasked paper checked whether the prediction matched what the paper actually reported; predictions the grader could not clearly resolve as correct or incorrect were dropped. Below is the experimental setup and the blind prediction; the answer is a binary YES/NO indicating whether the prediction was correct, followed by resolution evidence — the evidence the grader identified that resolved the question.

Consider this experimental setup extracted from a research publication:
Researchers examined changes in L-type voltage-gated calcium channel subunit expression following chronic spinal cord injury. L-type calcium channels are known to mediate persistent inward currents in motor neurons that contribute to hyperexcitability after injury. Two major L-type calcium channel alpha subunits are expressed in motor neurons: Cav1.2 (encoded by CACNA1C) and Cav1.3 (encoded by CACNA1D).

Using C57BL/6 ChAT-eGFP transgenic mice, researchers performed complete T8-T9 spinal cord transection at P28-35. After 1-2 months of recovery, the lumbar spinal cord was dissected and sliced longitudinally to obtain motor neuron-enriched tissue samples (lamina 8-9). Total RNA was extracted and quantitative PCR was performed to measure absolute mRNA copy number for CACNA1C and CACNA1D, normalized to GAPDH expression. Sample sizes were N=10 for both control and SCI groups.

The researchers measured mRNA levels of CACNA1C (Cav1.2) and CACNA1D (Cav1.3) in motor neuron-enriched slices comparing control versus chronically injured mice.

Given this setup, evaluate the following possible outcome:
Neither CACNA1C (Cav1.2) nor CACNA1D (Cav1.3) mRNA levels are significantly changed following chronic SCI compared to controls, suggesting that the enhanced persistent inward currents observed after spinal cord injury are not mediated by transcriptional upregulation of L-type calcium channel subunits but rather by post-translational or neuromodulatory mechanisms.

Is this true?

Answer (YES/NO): NO